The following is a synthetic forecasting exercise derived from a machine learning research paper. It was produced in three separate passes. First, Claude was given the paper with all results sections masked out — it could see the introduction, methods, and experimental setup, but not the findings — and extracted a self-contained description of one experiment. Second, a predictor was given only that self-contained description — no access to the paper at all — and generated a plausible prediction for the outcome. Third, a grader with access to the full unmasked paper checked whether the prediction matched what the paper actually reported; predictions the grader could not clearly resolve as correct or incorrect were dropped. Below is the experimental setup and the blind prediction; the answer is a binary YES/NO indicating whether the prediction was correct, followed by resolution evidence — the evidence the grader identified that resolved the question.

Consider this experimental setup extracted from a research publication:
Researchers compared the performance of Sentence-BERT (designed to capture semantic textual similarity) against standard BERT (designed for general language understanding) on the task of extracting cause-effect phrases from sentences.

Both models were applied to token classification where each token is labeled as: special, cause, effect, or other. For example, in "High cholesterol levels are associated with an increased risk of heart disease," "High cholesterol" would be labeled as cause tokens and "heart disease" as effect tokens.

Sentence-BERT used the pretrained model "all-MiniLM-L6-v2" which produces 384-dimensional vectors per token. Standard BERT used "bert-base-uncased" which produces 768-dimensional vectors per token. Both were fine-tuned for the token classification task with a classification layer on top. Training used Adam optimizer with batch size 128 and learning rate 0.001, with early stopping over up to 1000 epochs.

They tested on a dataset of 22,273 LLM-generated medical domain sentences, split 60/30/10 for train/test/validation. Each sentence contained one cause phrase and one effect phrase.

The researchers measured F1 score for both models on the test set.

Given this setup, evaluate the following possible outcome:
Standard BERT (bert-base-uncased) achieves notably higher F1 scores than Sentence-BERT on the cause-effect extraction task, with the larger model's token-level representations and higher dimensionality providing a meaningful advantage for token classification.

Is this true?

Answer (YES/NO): NO